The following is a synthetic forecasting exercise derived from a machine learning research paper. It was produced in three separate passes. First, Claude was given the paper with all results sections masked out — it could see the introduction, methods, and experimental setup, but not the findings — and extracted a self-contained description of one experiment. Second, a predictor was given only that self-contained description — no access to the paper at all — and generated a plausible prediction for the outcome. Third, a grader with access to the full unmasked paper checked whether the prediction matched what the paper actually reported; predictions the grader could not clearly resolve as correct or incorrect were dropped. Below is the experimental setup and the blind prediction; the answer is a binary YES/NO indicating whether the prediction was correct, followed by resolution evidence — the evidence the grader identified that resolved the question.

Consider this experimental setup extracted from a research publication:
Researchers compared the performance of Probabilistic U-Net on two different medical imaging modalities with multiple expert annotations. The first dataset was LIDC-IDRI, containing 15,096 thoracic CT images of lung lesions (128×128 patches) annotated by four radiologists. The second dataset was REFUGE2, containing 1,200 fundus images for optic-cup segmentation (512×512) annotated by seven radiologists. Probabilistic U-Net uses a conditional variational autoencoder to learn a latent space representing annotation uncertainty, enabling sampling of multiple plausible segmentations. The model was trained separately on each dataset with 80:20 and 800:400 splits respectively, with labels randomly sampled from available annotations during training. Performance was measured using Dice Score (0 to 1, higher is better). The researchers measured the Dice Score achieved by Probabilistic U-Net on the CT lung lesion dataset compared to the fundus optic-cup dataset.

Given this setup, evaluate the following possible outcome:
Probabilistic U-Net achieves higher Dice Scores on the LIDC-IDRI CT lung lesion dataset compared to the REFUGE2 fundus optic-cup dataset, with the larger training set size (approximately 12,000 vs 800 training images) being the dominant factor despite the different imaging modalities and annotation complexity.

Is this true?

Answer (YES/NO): NO